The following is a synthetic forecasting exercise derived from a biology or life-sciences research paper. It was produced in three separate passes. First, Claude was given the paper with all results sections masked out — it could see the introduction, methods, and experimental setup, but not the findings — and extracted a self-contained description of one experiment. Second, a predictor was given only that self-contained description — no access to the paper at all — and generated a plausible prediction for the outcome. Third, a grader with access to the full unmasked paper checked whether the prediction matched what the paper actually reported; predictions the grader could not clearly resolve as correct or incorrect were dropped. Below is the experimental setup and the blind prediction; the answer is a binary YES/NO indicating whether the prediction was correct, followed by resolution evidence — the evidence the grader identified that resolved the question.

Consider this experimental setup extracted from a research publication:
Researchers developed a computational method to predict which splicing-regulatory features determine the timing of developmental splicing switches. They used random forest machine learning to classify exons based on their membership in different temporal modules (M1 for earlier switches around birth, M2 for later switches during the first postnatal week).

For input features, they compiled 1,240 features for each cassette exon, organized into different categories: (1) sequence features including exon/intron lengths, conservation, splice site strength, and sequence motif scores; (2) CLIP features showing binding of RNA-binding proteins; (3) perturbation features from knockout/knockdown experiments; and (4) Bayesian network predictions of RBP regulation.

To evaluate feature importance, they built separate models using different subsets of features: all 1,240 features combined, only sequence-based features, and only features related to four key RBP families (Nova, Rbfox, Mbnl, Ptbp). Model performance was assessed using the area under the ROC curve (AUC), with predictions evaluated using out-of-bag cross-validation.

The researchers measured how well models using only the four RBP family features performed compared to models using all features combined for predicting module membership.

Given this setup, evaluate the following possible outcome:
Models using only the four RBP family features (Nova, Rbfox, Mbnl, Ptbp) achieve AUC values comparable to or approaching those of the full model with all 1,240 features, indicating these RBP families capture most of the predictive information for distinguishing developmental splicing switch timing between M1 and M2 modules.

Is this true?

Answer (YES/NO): YES